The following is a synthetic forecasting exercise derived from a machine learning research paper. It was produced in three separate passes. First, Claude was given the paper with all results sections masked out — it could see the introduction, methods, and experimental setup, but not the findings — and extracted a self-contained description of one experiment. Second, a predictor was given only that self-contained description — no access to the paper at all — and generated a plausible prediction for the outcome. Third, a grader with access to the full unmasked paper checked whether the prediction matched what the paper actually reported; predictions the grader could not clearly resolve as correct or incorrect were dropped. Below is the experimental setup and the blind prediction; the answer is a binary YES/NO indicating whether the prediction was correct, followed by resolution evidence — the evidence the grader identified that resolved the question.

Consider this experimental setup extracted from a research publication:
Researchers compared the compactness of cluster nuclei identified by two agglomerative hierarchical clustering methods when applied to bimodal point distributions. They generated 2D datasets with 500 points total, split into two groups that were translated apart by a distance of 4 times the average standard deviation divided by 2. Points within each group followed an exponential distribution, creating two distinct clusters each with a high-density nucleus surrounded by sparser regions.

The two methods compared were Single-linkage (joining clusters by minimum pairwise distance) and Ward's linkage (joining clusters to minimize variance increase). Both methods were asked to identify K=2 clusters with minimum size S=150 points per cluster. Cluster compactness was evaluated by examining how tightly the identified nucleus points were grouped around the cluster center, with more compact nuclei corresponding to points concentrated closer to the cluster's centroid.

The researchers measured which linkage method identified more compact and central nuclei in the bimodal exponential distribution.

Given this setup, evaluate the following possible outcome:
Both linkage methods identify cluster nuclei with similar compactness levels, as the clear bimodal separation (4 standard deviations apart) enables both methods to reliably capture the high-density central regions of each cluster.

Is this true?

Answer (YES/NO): NO